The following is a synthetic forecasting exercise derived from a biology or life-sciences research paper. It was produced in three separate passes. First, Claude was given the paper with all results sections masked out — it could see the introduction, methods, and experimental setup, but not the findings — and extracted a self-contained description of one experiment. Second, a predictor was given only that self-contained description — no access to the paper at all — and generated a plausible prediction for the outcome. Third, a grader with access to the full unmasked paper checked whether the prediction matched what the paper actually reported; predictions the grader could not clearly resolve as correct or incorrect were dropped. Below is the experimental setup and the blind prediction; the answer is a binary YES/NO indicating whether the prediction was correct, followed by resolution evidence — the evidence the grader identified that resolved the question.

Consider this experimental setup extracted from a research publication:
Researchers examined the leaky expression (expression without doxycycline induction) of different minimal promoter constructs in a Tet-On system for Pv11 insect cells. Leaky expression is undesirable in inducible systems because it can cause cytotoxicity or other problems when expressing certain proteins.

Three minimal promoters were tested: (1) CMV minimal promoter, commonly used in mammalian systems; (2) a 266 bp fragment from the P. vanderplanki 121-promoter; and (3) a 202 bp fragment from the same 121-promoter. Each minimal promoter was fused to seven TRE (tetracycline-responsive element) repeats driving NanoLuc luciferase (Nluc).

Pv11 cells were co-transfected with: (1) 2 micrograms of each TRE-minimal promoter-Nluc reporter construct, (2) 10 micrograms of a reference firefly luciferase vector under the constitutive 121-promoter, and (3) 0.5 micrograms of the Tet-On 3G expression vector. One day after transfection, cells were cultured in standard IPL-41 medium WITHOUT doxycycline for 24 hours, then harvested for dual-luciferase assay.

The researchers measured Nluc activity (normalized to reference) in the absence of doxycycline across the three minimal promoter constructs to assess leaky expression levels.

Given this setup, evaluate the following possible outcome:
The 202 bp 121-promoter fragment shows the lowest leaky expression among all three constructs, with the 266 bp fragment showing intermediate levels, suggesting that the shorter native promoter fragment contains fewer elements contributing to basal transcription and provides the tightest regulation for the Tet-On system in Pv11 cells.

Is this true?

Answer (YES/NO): NO